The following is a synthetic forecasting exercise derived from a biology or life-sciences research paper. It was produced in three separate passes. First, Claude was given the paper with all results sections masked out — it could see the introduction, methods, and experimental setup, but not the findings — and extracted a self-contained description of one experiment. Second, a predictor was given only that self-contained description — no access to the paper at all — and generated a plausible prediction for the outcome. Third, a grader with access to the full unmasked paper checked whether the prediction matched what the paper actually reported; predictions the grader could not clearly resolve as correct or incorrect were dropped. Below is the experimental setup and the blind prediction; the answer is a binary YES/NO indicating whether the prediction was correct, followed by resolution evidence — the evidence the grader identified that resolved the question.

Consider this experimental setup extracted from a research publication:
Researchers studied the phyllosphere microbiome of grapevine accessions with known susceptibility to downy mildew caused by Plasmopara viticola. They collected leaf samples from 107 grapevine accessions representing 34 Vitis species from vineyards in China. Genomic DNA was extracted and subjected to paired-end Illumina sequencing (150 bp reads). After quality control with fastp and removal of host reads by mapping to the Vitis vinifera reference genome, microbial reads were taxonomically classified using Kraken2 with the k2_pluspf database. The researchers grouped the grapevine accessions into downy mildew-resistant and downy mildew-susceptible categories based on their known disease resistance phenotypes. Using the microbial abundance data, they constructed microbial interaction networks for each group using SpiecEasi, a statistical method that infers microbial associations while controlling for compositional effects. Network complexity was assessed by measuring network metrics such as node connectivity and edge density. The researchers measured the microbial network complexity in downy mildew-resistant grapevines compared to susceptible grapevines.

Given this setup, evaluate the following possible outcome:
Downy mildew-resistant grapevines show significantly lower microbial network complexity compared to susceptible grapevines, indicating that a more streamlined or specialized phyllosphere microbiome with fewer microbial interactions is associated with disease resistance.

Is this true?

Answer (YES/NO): NO